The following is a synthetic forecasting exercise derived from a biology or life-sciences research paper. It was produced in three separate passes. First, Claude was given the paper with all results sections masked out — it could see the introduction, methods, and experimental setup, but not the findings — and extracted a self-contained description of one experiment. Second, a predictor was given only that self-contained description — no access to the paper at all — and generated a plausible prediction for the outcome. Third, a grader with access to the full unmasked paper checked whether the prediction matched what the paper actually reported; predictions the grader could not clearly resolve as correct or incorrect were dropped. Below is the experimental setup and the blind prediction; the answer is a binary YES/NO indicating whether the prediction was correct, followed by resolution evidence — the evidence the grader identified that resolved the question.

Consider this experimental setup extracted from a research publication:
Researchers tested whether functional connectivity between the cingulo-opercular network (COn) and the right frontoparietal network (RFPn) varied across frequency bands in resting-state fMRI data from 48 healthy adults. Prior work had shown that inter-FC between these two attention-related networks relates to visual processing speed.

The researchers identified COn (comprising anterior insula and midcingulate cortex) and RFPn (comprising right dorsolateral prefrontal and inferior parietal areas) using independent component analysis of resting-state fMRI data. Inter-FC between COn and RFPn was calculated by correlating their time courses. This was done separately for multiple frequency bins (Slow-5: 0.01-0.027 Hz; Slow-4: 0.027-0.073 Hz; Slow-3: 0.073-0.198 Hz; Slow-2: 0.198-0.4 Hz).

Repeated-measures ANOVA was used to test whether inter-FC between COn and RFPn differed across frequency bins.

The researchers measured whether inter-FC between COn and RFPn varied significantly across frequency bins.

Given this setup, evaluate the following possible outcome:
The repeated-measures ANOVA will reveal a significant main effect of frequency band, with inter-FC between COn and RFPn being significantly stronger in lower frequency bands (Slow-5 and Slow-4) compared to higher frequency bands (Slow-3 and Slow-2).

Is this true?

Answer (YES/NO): NO